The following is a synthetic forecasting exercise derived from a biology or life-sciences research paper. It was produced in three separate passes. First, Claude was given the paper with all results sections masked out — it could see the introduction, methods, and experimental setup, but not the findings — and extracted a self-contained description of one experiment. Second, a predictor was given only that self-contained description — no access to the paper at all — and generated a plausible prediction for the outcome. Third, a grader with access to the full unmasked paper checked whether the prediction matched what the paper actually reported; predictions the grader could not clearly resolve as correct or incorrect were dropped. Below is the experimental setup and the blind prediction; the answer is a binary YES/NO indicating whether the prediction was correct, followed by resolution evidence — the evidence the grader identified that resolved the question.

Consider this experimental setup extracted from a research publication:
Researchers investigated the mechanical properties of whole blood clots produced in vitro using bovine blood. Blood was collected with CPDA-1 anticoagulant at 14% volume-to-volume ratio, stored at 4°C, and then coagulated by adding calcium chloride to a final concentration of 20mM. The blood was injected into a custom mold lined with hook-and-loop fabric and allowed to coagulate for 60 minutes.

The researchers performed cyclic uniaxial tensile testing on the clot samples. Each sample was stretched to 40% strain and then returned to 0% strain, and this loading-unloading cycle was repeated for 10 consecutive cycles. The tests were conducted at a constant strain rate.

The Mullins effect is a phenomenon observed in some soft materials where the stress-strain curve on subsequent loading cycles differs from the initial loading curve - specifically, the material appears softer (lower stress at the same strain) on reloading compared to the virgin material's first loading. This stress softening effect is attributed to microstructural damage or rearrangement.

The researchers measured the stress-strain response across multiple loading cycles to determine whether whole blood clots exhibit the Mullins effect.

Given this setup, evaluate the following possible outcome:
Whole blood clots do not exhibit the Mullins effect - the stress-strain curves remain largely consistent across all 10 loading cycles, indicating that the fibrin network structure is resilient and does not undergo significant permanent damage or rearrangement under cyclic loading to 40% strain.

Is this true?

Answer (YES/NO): NO